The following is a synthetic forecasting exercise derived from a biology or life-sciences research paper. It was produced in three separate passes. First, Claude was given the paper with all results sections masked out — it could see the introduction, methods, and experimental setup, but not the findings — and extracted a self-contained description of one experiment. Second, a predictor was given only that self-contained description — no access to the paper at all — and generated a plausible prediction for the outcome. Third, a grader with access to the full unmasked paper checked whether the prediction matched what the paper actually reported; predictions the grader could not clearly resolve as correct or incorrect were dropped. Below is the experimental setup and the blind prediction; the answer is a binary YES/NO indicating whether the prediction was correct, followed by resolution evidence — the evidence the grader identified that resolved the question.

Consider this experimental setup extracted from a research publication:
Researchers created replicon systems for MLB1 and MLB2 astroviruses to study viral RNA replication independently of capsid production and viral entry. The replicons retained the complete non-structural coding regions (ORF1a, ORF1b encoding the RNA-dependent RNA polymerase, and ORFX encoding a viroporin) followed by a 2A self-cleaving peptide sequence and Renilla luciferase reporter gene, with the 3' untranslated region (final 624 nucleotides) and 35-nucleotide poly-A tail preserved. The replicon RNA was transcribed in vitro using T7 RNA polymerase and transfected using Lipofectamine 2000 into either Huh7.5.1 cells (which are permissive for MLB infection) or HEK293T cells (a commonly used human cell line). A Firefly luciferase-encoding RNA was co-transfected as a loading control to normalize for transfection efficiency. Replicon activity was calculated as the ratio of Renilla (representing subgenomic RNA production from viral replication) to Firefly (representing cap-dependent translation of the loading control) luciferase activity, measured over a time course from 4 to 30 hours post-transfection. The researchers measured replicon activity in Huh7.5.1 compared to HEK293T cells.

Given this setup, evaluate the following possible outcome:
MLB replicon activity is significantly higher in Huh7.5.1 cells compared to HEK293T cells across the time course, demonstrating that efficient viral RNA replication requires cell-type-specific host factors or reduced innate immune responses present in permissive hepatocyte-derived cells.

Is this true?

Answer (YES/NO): YES